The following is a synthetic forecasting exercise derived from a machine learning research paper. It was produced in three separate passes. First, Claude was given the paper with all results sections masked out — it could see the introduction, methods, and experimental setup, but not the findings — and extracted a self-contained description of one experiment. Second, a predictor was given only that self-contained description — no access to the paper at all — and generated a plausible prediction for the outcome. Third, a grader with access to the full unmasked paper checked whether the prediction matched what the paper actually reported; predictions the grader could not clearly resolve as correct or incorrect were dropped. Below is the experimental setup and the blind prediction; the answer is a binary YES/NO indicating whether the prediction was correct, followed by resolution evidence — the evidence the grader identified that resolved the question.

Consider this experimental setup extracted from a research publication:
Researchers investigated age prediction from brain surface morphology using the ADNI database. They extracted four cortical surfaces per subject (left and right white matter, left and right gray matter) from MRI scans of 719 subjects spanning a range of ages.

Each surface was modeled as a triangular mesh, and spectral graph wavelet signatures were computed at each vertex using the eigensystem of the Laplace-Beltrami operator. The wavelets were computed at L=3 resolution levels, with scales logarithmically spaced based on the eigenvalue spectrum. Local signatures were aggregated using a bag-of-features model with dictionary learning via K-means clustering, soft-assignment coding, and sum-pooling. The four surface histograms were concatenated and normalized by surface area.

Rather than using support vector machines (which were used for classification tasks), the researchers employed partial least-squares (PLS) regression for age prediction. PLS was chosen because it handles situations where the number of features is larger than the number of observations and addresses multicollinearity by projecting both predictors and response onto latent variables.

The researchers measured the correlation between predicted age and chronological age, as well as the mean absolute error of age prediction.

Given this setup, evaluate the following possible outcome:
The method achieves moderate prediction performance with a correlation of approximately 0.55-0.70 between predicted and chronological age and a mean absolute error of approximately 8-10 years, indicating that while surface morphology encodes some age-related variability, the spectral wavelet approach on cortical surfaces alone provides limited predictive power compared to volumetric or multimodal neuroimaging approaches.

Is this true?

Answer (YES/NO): NO